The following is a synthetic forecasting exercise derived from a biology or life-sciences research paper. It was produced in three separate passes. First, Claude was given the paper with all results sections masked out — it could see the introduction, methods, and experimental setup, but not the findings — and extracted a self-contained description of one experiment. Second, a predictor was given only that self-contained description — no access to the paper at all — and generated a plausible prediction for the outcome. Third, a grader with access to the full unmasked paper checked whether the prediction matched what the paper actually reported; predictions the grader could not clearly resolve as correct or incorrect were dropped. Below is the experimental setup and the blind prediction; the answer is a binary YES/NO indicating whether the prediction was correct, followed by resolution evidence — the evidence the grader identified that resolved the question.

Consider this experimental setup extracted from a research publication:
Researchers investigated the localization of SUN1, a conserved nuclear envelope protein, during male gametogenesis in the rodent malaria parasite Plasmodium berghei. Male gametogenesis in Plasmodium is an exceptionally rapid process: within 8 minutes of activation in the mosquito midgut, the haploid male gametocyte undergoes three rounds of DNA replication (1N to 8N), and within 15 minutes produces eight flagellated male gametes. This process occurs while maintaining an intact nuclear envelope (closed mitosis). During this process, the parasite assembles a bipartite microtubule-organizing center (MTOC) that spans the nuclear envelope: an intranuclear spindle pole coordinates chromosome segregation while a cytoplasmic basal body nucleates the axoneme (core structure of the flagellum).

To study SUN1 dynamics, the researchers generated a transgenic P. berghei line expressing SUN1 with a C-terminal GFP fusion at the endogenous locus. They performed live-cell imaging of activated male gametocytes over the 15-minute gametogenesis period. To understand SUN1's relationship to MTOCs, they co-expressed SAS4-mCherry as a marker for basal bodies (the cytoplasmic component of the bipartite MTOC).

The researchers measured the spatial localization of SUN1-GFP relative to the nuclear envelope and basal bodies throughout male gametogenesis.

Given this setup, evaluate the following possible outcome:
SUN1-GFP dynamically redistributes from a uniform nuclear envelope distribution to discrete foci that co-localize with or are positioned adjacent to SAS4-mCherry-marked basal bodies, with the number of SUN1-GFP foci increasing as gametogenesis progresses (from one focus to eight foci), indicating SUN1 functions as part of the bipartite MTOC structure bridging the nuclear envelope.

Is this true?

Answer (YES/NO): NO